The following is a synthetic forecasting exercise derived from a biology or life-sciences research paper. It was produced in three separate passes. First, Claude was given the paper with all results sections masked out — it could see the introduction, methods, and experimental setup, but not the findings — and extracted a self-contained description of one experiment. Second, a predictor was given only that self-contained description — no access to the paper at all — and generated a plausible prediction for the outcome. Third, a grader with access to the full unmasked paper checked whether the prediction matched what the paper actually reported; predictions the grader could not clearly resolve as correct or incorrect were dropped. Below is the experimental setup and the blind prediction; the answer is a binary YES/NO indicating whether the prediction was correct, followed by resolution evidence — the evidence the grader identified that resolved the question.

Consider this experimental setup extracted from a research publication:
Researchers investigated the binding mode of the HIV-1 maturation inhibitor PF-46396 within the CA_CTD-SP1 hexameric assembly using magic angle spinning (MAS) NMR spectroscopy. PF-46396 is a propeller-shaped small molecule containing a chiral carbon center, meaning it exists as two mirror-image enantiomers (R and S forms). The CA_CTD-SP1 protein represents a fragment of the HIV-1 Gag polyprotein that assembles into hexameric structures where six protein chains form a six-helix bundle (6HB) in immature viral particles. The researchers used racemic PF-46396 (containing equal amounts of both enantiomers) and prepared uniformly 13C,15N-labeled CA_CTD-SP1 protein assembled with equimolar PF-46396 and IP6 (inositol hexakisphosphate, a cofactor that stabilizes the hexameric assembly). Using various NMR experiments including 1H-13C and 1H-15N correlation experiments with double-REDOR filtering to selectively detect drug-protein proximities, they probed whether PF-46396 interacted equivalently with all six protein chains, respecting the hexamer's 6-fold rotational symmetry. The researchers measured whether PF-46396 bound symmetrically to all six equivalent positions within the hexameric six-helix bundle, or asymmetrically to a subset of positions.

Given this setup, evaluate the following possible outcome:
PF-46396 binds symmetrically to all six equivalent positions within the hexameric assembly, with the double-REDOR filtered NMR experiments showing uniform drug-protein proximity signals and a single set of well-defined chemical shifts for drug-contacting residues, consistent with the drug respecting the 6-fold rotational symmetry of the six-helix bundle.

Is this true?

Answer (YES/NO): NO